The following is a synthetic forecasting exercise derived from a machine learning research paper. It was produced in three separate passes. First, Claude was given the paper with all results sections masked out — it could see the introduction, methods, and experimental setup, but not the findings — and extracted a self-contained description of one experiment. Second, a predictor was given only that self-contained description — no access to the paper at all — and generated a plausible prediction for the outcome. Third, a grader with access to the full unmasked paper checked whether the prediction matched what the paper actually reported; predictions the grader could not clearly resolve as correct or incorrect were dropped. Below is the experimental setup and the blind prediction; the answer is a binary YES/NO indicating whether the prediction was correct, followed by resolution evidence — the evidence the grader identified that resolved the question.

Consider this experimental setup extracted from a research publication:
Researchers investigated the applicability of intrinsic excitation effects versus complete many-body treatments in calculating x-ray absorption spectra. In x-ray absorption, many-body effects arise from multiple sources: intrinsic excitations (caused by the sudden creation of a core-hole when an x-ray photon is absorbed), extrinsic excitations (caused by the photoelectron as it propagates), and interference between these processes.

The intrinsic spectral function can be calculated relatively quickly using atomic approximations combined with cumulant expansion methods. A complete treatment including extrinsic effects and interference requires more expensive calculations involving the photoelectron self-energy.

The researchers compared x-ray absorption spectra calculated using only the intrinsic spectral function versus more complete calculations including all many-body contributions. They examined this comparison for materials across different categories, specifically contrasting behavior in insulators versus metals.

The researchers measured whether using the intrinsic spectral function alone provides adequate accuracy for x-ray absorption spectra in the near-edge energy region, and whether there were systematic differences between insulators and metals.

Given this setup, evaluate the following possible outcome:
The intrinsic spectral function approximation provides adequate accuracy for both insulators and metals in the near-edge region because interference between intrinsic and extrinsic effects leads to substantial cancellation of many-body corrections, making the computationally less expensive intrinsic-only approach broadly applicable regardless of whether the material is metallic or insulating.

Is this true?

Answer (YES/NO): NO